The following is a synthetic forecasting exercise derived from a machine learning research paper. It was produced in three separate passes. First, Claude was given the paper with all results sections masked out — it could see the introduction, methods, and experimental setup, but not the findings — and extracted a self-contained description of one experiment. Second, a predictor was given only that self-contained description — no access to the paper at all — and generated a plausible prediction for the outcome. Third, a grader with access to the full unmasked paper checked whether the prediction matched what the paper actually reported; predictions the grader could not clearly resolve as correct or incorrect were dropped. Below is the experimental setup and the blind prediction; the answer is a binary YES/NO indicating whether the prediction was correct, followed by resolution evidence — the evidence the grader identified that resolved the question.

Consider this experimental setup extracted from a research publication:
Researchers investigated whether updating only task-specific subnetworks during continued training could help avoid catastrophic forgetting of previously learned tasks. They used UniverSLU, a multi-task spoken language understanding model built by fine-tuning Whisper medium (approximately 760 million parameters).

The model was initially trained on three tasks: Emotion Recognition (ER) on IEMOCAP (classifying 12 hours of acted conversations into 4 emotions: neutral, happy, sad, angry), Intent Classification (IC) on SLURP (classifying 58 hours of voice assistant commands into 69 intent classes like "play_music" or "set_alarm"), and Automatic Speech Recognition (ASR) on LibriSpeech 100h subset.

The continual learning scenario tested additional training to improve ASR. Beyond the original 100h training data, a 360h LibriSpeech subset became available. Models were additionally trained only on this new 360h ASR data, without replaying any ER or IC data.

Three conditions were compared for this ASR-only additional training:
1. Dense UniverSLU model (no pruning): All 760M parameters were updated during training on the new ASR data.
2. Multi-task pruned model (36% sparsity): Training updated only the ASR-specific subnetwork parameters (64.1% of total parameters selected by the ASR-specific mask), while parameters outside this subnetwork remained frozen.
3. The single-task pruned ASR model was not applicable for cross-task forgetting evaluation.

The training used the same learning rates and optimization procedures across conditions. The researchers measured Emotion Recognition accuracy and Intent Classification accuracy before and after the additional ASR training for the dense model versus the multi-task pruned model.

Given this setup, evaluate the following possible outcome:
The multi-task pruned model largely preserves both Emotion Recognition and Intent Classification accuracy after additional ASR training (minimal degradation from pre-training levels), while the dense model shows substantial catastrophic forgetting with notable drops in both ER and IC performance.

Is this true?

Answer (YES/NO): YES